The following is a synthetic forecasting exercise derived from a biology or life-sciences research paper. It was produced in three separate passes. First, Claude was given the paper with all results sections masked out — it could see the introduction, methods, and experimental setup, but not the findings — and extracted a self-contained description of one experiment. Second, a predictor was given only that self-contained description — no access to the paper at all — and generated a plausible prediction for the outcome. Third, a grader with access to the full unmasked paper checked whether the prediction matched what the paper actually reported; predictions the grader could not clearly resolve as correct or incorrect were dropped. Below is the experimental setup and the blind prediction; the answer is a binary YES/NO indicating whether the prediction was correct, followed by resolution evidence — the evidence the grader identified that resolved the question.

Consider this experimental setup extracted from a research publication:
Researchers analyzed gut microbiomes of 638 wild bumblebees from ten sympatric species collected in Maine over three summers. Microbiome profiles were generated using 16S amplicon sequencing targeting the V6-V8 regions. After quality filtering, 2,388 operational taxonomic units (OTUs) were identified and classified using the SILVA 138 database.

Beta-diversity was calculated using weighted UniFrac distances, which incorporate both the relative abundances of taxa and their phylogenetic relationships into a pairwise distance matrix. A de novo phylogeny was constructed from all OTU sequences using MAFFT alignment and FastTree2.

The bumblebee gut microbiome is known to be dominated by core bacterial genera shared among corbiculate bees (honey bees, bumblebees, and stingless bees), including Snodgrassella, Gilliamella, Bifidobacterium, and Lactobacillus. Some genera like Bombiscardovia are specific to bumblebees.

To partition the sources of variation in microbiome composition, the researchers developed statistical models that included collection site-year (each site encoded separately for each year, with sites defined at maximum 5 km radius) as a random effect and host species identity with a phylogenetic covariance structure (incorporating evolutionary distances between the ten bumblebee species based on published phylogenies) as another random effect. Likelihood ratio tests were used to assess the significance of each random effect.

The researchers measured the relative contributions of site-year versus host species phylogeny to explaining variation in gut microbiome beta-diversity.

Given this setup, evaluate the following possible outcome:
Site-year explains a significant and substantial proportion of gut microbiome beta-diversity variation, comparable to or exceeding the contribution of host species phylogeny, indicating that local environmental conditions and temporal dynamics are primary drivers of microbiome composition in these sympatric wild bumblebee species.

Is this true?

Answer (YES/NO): NO